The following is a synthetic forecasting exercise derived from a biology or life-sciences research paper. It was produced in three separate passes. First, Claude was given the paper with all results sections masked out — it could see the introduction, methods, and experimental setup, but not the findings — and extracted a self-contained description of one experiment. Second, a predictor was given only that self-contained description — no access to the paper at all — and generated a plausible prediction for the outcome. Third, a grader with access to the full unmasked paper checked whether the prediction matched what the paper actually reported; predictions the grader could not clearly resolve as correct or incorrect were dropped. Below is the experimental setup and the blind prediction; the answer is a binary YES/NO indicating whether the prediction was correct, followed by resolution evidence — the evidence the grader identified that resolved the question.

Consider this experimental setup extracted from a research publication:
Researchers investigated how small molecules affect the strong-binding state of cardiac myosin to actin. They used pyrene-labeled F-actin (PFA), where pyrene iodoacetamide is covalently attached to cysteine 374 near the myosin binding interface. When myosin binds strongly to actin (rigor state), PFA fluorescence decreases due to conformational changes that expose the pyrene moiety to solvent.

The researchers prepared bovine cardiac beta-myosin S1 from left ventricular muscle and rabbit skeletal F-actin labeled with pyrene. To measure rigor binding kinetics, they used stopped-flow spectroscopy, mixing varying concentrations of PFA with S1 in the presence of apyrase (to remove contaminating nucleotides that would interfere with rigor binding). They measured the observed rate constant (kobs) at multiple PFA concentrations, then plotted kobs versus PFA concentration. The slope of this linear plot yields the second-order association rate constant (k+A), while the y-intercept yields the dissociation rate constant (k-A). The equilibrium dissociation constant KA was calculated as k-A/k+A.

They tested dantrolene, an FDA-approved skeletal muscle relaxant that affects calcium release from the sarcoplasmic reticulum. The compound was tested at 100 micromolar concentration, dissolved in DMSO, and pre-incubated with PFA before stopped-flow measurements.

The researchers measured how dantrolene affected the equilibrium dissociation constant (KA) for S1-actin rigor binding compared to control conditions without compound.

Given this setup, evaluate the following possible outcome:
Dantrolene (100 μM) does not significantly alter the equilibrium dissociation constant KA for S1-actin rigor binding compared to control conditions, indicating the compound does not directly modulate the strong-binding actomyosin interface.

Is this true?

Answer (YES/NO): NO